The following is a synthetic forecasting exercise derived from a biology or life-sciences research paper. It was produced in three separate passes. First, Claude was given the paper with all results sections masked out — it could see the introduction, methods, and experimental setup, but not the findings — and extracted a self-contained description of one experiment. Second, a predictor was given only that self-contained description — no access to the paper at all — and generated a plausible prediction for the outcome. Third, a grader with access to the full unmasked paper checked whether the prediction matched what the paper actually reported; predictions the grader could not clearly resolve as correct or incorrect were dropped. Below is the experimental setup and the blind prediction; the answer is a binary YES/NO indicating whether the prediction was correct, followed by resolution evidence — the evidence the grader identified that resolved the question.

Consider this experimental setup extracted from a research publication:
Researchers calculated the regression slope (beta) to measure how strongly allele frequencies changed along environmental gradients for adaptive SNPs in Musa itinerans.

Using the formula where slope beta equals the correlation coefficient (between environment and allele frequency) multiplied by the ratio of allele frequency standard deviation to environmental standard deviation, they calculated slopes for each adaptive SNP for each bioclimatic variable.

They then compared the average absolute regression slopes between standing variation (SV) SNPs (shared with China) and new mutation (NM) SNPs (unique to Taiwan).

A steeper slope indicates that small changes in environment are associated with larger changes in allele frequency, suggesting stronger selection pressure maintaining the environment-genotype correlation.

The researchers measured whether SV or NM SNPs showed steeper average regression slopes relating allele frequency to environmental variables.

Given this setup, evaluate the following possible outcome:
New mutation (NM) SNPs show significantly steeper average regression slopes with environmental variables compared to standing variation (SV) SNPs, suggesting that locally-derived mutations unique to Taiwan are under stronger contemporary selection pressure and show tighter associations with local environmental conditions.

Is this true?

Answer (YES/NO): NO